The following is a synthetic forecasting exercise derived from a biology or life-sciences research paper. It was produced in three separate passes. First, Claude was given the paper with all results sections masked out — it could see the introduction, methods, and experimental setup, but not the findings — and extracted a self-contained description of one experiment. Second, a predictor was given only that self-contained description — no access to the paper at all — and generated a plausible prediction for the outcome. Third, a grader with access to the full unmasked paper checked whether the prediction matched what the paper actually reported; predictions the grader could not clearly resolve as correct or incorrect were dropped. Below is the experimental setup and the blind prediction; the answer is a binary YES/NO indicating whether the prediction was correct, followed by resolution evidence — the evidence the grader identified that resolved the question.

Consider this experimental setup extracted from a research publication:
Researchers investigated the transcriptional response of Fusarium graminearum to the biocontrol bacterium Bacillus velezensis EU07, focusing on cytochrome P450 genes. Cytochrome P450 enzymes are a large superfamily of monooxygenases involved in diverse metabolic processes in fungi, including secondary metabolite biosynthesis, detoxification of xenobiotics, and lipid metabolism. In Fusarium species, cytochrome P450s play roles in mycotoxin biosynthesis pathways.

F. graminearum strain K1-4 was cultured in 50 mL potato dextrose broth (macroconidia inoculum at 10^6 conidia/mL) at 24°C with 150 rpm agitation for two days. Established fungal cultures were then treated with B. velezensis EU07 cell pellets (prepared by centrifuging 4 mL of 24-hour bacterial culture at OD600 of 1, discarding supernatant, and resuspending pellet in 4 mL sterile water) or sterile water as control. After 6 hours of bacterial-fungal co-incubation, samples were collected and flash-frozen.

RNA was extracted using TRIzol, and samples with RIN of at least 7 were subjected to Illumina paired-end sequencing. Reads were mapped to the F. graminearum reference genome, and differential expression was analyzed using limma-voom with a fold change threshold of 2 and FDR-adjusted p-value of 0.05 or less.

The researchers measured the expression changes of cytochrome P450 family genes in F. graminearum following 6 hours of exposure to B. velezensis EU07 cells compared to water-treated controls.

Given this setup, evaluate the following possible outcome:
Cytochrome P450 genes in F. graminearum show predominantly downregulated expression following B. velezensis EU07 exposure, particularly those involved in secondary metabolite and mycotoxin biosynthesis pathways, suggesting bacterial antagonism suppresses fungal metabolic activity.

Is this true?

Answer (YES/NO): YES